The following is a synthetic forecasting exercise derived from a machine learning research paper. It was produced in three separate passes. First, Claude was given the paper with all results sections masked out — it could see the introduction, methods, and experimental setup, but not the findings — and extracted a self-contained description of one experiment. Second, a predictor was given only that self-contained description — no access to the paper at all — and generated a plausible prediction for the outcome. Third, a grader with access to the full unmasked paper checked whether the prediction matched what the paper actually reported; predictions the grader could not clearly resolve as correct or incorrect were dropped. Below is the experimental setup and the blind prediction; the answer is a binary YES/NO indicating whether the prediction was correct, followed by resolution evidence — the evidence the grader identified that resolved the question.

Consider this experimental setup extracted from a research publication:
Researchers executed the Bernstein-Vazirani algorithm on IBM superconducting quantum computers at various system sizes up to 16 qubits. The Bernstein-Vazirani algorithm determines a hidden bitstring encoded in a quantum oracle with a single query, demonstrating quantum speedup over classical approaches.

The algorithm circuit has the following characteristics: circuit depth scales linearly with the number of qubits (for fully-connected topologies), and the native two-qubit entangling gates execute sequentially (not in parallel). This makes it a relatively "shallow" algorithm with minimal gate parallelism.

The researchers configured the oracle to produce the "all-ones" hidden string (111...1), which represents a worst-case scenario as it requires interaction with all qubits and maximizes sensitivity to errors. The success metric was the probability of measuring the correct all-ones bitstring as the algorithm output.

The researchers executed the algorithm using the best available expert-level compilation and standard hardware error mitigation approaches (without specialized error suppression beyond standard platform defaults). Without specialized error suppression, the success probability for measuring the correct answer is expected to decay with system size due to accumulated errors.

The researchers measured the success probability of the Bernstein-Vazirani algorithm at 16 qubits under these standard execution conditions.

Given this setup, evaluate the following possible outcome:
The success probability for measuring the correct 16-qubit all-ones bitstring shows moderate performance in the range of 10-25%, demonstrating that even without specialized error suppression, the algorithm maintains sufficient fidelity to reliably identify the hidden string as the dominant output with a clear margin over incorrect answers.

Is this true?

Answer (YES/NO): NO